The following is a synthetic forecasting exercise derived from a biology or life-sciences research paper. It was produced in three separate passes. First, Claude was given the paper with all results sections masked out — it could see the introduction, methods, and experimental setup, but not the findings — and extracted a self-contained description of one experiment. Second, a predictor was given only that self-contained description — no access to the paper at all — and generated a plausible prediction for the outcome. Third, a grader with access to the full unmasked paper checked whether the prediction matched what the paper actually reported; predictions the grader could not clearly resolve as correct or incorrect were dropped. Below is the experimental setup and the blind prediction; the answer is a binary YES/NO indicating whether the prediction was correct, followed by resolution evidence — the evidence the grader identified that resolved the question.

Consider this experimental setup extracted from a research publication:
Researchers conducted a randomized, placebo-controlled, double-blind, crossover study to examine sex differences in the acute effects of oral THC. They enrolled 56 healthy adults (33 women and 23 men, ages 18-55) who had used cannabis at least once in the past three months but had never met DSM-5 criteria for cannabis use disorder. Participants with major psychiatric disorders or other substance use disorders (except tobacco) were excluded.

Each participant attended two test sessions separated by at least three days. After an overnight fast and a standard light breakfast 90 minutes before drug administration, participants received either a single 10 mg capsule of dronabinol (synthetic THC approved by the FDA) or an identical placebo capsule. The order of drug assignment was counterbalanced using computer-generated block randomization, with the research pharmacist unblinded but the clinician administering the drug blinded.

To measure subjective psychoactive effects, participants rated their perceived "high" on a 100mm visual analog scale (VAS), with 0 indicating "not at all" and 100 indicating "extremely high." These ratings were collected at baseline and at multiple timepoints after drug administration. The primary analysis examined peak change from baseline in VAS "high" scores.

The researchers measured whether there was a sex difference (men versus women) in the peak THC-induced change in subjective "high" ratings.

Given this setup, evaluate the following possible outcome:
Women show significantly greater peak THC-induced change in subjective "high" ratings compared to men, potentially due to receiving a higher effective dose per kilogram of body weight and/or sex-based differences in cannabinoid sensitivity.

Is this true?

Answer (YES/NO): YES